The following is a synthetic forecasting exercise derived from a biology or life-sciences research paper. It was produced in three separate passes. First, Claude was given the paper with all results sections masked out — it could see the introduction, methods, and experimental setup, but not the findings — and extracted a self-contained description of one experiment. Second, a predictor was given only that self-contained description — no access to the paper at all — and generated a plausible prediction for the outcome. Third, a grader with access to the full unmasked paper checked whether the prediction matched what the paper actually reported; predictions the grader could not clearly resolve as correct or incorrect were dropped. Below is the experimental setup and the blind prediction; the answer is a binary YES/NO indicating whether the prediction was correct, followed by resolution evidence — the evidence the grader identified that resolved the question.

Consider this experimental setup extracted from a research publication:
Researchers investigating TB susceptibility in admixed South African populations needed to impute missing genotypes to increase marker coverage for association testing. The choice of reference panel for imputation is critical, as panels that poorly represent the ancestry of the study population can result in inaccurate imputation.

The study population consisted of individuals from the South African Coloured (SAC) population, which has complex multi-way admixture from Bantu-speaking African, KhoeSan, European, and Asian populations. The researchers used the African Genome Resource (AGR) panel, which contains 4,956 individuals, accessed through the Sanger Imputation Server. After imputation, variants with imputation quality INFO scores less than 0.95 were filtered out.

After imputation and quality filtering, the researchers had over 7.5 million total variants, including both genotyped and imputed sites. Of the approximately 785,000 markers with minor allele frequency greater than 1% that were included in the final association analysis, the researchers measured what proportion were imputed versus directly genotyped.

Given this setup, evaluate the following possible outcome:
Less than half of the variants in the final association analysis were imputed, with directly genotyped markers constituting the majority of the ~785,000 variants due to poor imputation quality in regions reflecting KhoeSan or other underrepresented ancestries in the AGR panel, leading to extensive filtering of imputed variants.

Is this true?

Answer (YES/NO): NO